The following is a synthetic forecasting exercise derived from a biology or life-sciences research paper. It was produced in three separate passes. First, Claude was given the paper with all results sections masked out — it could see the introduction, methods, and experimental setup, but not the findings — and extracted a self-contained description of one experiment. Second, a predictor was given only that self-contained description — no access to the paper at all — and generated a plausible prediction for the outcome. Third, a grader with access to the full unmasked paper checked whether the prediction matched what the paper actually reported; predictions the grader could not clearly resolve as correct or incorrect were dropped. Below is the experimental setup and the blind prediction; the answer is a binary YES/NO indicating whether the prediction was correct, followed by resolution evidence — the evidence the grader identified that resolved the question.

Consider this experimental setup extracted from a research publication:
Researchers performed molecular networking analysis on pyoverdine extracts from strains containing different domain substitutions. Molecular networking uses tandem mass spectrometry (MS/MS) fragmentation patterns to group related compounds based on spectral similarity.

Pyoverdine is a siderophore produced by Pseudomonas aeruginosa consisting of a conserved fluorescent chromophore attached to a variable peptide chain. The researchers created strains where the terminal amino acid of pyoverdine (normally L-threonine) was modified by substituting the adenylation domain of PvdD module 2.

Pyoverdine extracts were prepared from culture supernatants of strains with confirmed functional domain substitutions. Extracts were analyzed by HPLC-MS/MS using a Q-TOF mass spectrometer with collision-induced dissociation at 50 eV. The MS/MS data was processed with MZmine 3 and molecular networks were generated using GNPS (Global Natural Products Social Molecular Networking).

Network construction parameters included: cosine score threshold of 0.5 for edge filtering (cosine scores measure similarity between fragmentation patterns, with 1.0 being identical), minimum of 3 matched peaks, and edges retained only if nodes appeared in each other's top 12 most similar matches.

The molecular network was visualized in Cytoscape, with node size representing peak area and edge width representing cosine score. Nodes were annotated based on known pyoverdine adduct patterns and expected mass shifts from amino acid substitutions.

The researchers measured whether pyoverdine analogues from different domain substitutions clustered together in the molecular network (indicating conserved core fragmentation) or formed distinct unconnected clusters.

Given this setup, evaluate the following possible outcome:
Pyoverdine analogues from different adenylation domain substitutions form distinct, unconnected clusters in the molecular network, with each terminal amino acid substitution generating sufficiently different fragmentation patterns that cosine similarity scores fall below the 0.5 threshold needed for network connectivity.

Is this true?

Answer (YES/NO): NO